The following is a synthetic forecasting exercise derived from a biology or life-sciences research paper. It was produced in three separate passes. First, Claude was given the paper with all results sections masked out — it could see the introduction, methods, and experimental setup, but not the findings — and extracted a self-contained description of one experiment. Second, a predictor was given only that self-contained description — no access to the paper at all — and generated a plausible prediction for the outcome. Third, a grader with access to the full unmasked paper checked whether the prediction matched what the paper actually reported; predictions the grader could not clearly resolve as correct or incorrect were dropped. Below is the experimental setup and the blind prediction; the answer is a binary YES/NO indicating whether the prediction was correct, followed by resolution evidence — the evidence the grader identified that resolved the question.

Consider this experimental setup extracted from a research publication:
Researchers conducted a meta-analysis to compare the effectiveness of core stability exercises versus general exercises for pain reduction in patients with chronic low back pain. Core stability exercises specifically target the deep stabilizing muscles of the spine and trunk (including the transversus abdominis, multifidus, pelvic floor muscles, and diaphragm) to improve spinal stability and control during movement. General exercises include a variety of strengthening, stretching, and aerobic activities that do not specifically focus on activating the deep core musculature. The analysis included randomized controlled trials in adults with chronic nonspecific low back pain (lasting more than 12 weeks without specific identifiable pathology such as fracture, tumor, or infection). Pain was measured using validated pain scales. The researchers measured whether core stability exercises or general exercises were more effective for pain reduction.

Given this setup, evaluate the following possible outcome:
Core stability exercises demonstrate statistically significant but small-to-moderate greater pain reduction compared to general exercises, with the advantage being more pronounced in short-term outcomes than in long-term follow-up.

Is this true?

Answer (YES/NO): NO